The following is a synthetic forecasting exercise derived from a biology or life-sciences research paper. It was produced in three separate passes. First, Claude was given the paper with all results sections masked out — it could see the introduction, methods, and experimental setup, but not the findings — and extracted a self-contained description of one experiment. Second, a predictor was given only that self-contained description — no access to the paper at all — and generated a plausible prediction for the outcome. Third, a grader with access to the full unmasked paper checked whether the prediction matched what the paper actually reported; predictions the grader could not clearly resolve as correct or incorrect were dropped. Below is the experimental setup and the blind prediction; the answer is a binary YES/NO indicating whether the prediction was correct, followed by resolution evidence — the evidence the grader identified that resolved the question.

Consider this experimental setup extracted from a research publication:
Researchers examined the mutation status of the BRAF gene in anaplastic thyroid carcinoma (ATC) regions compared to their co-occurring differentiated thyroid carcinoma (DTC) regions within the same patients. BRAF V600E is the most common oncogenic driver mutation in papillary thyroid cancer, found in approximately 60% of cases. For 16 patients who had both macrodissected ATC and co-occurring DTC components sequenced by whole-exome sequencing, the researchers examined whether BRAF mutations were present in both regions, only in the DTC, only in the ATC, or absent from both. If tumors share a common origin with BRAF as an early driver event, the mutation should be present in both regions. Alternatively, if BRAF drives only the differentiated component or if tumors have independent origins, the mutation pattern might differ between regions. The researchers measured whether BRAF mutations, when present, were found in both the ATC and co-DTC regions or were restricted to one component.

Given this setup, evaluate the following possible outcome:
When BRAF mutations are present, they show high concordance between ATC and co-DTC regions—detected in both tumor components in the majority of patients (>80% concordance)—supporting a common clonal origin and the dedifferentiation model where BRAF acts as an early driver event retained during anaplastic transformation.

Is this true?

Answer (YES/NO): NO